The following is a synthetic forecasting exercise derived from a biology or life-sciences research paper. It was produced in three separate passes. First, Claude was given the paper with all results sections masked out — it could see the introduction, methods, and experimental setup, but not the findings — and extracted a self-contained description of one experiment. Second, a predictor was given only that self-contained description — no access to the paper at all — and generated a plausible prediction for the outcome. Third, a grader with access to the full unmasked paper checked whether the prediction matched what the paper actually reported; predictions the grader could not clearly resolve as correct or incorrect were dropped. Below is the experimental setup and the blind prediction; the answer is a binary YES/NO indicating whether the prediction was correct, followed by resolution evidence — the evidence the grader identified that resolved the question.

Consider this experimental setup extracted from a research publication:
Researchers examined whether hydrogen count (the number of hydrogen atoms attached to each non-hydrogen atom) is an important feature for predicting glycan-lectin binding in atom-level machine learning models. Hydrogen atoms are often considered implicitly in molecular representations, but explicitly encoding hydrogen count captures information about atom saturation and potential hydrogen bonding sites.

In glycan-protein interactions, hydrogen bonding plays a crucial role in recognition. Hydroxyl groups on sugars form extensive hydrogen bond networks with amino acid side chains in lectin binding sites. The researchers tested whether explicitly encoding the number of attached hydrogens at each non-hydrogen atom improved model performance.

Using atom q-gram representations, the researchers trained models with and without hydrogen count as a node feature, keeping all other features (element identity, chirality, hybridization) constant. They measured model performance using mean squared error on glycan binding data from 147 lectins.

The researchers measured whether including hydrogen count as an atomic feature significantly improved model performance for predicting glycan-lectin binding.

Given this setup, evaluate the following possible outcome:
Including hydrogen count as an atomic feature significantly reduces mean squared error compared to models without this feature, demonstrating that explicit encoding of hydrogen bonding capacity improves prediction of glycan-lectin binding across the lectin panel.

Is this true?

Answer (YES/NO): NO